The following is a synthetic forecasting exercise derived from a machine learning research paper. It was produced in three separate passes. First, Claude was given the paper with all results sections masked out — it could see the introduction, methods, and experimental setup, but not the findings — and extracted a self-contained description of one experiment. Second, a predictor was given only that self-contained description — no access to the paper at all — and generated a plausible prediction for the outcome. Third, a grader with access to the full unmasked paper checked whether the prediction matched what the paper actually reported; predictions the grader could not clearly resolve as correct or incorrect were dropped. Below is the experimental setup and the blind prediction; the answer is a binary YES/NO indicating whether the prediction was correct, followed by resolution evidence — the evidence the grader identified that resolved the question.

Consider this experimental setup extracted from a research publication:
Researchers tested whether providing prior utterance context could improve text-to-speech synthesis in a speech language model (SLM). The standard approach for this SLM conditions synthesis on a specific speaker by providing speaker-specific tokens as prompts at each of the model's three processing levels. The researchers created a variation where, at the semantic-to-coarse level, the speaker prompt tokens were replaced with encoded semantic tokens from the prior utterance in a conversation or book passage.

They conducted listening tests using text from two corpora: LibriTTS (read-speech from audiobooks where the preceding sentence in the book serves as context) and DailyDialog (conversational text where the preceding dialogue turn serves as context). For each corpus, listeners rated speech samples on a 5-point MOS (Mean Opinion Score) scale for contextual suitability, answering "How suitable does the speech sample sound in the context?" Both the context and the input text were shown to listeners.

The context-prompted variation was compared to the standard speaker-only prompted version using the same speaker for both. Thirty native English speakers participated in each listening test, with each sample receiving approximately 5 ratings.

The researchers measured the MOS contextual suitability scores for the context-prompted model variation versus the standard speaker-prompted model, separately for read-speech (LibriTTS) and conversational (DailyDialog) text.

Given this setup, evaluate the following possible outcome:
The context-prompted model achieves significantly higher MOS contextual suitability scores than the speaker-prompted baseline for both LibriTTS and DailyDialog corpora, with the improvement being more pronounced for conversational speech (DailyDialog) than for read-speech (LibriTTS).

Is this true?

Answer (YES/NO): NO